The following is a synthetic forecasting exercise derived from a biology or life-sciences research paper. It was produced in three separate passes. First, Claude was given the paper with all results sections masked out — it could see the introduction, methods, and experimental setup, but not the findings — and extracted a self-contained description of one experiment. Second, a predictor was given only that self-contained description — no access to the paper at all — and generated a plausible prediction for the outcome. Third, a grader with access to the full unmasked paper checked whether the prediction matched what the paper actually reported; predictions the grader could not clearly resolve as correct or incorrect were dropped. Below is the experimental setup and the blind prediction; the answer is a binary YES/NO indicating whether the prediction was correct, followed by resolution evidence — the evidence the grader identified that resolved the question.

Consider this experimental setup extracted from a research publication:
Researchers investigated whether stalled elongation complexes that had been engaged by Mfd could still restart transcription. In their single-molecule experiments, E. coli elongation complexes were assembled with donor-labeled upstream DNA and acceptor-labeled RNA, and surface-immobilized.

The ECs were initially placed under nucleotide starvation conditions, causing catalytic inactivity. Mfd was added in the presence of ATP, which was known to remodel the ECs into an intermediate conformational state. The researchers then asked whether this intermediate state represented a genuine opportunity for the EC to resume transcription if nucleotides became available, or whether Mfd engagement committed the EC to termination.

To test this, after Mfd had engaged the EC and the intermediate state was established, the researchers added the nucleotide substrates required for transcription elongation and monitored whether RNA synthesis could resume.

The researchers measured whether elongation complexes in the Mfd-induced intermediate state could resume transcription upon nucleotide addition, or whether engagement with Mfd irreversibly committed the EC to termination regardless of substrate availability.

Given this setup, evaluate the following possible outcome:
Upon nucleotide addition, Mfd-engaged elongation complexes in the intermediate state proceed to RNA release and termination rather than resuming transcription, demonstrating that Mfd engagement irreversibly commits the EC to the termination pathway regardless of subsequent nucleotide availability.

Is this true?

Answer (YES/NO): NO